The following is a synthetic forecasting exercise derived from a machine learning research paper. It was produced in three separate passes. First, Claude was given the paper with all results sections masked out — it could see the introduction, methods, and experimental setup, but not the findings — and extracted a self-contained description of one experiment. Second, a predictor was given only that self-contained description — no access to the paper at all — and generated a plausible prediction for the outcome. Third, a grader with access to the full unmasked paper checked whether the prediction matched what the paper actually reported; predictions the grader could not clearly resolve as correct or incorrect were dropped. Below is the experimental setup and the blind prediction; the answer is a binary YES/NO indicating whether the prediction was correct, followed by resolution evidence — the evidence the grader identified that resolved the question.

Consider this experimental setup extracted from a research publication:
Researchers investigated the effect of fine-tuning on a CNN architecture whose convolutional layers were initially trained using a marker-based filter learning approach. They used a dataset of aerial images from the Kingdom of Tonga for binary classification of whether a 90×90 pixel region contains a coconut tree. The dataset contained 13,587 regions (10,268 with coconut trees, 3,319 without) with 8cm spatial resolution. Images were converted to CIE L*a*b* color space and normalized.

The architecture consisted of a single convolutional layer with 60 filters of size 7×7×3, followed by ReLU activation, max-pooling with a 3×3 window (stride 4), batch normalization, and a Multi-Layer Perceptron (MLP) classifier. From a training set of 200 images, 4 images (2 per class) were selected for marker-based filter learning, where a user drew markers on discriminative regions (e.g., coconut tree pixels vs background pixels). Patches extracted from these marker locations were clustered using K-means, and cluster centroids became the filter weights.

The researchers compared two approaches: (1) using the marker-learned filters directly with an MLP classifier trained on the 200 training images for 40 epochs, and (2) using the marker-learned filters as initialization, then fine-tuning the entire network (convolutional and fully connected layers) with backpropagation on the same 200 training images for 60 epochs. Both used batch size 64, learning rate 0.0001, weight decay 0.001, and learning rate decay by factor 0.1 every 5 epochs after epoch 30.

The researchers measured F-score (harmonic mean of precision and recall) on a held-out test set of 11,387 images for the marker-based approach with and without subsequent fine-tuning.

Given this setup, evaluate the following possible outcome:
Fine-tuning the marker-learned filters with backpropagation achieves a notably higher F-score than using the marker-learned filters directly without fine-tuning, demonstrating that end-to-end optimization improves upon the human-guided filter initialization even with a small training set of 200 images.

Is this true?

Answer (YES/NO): NO